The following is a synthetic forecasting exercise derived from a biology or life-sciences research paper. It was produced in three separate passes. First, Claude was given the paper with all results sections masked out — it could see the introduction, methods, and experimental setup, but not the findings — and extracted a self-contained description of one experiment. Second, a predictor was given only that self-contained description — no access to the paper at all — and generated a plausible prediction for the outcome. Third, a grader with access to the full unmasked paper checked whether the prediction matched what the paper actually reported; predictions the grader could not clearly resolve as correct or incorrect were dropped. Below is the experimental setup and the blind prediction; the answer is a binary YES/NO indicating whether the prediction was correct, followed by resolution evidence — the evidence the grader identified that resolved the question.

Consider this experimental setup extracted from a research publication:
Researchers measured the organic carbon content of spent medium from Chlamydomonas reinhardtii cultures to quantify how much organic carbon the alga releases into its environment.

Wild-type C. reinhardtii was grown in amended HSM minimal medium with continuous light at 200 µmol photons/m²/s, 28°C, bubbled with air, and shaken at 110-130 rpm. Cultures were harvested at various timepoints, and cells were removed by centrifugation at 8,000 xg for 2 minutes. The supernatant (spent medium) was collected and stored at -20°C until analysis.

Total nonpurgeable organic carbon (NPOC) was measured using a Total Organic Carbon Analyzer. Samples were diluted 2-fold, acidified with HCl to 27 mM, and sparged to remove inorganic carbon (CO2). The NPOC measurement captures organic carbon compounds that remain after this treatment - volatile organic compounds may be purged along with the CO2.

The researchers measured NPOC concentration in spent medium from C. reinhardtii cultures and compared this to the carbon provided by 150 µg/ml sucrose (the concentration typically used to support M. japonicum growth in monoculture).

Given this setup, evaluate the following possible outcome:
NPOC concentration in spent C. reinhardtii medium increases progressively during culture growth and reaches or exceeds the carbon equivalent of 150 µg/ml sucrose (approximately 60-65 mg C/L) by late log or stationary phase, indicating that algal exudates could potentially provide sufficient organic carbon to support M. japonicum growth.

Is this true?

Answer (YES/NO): NO